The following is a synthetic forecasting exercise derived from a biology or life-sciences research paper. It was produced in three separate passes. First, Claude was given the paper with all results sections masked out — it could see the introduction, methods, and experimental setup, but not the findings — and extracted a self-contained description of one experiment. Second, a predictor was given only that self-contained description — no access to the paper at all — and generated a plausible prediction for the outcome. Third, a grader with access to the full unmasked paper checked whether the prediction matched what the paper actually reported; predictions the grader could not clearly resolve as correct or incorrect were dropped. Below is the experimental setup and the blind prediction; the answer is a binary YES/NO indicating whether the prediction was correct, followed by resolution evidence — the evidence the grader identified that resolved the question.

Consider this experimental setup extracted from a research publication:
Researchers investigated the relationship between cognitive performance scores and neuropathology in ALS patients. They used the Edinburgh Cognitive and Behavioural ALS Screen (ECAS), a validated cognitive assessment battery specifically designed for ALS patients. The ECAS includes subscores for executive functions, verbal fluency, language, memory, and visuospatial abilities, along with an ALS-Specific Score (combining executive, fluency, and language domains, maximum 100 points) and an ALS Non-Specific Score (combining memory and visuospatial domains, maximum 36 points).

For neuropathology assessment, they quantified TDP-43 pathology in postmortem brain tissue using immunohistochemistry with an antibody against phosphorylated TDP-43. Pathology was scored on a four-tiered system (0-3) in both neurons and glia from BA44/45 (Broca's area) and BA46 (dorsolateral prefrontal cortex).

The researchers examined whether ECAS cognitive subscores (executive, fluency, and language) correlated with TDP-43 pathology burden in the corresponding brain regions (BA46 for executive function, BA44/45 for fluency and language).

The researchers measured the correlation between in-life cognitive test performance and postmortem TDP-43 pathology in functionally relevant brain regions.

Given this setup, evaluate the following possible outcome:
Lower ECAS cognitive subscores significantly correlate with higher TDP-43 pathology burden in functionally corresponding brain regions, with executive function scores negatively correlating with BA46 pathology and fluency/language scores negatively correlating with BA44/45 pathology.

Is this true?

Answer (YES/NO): NO